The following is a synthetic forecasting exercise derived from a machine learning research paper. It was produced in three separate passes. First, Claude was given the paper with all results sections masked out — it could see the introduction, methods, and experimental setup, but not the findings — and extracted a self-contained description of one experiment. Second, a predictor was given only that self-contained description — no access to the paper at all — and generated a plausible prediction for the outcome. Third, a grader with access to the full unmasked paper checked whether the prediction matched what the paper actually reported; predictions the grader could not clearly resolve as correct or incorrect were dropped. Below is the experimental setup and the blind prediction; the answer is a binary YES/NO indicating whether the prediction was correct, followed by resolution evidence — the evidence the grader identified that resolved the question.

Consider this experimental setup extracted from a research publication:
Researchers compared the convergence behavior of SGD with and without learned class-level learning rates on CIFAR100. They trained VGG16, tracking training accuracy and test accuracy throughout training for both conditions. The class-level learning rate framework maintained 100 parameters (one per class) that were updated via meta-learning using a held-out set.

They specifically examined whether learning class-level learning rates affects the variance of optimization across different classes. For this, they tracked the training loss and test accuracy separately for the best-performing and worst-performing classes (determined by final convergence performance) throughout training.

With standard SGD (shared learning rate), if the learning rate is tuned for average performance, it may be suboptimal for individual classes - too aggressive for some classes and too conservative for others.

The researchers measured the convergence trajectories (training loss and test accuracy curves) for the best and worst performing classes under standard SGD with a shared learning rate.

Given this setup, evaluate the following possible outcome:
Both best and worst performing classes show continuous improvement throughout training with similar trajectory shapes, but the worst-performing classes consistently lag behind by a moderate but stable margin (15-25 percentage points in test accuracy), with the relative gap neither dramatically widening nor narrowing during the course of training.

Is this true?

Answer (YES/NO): NO